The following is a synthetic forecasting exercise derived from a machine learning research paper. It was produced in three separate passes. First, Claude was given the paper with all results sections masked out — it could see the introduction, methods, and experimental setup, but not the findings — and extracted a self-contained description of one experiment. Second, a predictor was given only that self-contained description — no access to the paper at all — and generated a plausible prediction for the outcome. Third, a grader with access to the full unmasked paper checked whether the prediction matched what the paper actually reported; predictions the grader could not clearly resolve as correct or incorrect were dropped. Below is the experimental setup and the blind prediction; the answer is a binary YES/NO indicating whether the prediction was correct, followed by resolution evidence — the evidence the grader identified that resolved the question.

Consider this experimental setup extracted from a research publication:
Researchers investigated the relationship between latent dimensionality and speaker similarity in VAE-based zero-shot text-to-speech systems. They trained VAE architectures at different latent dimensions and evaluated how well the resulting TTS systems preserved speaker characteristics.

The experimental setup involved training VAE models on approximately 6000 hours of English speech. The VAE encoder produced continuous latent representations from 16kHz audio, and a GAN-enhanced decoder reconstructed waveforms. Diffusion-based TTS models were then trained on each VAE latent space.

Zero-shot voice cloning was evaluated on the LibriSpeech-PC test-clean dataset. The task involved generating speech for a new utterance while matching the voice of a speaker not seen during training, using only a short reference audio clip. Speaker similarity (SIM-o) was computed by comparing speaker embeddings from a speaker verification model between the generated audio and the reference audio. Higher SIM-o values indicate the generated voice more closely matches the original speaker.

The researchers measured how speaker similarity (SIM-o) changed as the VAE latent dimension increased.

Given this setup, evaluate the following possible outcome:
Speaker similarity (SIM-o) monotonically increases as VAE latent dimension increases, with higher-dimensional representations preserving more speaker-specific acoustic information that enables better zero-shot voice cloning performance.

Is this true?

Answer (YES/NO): YES